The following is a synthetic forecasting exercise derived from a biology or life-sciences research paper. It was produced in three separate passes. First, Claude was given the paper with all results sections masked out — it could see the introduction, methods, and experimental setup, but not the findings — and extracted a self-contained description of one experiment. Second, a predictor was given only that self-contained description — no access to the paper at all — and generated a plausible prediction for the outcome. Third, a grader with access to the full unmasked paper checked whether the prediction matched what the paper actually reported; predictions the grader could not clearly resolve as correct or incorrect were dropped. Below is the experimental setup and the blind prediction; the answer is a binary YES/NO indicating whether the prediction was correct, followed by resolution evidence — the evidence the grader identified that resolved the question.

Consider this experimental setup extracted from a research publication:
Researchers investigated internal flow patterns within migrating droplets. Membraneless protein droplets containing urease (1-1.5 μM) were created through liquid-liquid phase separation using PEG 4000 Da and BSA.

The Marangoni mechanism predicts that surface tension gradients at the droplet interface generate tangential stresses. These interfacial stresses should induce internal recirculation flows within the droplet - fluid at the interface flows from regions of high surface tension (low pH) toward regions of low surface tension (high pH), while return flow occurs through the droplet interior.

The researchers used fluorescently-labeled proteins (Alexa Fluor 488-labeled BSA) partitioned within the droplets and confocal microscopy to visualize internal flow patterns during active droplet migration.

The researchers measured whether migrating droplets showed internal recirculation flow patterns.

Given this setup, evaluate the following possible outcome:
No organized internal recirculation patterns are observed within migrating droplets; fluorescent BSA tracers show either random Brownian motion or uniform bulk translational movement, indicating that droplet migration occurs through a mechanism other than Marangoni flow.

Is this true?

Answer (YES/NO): NO